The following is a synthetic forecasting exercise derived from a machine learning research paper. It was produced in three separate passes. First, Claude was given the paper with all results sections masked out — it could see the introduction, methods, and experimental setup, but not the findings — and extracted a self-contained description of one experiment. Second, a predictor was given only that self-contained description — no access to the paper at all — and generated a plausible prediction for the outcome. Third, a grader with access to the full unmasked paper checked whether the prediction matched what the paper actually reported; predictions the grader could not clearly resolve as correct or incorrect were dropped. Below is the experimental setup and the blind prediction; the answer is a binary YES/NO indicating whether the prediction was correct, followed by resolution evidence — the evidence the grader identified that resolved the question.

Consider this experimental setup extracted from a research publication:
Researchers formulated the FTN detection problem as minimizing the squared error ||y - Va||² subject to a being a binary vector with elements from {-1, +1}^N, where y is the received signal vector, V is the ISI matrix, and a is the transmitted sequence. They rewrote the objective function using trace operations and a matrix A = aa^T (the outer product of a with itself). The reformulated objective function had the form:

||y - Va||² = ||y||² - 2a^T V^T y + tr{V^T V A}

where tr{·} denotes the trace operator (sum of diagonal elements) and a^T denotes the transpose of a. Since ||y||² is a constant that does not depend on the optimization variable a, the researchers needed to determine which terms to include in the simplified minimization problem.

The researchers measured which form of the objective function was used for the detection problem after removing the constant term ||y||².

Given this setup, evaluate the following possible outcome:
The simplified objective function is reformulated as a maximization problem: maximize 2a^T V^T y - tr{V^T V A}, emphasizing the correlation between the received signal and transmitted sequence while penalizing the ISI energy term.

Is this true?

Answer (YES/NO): NO